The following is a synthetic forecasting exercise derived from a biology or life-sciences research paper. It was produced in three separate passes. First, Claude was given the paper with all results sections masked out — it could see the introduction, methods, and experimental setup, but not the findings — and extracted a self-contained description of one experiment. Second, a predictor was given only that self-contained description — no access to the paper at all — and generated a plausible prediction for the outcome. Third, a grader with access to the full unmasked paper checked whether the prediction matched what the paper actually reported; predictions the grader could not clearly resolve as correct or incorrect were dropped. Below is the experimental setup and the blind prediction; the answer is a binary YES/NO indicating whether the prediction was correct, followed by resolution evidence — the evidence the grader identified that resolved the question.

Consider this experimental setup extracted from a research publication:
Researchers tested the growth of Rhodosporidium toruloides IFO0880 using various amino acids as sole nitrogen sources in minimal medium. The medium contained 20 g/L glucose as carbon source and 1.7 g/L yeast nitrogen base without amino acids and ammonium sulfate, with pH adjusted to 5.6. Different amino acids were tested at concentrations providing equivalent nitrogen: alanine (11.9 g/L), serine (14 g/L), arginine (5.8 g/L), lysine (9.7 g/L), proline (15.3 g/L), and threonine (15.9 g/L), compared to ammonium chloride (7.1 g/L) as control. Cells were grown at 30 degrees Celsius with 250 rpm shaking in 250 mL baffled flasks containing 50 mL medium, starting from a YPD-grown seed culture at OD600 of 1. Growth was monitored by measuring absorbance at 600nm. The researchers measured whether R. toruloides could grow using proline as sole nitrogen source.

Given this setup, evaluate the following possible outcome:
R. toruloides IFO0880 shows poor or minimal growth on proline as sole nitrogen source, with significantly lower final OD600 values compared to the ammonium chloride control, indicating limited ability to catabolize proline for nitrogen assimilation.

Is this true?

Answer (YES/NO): NO